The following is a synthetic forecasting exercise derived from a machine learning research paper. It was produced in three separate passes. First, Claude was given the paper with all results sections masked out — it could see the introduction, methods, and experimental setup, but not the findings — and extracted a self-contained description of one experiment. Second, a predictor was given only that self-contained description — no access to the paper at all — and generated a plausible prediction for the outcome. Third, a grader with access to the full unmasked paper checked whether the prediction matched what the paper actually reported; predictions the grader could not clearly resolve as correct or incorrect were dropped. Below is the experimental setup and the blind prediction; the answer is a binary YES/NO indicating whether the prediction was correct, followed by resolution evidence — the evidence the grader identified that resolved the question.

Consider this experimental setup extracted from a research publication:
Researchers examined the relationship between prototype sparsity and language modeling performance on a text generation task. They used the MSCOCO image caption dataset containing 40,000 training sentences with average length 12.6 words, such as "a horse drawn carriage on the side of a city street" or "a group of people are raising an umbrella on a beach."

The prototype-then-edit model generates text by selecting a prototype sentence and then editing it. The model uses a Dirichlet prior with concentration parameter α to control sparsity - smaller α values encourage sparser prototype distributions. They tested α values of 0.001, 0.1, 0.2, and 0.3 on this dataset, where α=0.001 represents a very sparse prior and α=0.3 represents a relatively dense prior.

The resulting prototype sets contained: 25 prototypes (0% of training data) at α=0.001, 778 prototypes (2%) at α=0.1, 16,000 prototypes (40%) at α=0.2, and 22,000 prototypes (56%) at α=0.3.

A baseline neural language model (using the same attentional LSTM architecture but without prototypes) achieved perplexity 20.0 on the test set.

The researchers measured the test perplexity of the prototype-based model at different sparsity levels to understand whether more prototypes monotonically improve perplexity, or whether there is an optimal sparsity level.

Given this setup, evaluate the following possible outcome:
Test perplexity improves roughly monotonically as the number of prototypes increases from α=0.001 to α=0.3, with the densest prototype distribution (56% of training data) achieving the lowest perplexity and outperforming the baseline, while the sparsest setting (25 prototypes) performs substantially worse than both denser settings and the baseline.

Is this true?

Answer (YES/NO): NO